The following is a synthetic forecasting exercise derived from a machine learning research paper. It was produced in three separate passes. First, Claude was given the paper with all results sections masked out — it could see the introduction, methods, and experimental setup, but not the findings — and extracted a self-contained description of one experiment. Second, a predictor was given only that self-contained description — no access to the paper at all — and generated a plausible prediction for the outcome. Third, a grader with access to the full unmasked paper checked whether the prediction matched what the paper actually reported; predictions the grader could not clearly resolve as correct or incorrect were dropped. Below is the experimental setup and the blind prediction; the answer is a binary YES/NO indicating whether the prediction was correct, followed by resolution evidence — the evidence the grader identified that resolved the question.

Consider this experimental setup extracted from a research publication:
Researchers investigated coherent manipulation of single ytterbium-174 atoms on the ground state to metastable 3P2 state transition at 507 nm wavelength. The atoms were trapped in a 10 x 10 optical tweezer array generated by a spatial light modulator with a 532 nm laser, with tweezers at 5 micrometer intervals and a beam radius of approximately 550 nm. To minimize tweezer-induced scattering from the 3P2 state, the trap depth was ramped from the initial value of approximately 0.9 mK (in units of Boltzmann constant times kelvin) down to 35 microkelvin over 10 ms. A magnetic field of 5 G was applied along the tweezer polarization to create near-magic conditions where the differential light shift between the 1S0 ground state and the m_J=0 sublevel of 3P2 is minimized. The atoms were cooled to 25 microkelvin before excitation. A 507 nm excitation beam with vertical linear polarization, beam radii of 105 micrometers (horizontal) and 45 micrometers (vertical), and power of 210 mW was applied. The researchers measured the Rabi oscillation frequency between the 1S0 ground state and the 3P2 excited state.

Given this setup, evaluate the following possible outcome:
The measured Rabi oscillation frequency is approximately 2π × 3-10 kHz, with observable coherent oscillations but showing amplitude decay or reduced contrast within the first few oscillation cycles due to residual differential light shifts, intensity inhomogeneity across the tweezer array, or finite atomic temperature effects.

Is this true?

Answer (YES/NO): YES